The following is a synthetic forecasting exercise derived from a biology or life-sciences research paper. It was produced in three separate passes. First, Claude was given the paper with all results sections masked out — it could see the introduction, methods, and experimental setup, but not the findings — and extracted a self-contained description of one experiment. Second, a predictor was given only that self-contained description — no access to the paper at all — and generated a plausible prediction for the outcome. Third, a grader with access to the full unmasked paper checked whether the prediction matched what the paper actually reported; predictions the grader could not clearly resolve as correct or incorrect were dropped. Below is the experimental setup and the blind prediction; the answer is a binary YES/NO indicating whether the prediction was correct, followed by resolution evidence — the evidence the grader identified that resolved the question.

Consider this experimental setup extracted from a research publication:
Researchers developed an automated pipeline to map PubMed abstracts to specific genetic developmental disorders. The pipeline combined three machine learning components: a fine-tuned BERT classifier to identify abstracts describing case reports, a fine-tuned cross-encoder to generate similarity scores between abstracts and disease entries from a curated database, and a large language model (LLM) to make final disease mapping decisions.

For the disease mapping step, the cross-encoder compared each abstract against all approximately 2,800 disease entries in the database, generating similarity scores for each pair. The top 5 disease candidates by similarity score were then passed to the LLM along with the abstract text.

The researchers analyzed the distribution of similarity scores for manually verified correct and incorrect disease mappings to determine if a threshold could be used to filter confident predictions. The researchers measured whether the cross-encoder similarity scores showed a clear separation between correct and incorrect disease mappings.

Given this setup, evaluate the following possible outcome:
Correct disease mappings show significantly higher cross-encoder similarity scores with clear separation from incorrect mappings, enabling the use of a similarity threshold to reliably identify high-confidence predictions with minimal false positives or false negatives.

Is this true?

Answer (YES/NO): YES